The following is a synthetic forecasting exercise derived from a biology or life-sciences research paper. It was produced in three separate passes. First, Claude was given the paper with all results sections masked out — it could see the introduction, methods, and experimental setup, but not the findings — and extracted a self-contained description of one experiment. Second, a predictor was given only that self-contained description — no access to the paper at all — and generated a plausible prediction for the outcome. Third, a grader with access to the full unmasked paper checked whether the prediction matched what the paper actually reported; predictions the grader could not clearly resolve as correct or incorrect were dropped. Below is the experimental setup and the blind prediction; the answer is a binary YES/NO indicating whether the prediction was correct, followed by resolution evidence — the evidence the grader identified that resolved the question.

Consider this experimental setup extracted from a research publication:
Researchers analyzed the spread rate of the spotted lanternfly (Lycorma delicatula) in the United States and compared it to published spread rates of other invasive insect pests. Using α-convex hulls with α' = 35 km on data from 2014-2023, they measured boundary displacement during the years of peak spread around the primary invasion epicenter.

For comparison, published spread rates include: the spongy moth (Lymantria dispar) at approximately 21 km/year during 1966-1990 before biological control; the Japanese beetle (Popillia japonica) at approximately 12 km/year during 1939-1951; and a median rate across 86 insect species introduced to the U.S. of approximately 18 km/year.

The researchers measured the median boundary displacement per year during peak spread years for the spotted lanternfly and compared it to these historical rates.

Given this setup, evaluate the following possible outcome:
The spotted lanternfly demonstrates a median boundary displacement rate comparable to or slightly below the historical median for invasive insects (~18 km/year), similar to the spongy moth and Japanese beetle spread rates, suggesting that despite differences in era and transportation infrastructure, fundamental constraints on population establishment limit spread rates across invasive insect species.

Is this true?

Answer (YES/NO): NO